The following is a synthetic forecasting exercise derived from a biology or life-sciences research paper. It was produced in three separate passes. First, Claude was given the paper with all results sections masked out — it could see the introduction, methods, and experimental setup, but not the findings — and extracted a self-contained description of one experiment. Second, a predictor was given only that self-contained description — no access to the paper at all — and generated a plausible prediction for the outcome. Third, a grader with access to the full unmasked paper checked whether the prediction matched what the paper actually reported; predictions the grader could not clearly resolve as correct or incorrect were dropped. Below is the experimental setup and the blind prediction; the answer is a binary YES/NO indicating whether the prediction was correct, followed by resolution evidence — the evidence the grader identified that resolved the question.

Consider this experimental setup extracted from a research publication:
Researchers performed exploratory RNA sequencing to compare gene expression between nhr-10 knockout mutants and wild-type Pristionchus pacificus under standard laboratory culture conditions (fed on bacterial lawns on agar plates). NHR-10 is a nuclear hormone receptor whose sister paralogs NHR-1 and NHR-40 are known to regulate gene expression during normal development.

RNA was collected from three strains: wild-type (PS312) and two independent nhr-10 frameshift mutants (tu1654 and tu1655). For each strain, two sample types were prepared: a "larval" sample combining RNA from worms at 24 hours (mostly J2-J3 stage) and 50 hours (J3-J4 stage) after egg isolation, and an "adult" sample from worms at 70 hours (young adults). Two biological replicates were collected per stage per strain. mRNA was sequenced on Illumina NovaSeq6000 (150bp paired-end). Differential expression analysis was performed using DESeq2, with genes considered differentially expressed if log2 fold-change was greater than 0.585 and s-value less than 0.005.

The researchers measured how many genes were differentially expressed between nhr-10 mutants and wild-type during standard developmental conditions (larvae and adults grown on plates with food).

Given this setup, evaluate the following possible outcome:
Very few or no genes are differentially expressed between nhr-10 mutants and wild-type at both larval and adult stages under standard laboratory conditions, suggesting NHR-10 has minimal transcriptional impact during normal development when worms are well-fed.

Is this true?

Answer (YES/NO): NO